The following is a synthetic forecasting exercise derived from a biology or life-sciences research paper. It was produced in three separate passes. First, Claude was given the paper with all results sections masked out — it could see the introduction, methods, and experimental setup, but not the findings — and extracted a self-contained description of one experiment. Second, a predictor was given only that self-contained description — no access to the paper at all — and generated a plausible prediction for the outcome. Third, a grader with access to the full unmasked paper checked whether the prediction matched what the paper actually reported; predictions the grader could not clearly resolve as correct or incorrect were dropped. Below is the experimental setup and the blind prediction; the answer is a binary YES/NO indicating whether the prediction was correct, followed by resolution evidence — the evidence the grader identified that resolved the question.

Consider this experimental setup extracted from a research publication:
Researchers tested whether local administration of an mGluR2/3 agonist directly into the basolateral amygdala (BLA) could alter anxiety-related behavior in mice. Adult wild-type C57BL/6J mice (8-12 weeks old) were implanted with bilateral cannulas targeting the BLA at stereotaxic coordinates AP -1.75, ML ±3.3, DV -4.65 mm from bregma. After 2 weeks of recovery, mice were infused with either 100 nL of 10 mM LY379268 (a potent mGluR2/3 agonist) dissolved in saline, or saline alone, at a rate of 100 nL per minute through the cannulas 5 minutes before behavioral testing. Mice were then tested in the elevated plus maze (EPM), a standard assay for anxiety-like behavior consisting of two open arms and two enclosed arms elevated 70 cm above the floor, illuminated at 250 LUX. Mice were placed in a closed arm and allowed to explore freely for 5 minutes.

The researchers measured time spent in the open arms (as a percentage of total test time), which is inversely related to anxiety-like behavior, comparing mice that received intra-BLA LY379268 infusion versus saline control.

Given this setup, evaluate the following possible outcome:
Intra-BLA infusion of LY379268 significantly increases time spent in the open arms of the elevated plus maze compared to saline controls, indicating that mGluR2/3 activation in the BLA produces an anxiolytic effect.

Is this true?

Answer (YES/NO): YES